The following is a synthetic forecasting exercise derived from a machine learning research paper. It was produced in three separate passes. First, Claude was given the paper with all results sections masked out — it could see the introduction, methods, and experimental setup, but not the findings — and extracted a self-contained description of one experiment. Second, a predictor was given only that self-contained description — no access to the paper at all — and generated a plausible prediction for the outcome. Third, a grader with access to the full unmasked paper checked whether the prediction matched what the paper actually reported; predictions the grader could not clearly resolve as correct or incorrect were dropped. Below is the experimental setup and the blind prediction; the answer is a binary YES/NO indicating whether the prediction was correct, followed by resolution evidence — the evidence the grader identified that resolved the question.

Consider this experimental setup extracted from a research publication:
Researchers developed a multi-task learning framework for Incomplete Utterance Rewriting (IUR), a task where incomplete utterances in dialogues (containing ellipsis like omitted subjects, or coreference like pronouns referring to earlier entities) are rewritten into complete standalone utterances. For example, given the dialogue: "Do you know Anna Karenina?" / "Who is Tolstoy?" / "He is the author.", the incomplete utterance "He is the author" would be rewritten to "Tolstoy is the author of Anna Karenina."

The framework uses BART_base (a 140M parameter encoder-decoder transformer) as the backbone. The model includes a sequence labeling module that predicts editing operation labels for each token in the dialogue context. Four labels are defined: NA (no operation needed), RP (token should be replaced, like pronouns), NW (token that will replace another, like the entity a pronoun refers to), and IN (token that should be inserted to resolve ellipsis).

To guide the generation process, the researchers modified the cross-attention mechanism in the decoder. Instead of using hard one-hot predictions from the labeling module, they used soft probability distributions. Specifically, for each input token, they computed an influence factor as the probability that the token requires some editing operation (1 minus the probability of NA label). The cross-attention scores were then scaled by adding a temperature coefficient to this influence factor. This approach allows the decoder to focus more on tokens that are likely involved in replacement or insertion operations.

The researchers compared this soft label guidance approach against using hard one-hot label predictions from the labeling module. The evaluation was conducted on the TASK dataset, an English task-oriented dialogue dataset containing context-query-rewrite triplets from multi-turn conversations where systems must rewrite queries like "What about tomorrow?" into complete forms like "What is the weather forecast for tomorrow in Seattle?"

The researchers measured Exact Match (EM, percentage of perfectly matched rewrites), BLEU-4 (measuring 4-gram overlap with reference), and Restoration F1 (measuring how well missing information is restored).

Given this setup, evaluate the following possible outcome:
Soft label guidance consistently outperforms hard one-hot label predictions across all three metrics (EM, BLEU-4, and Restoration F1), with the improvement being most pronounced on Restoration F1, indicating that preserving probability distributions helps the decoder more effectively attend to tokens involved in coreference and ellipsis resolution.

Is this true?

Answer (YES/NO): NO